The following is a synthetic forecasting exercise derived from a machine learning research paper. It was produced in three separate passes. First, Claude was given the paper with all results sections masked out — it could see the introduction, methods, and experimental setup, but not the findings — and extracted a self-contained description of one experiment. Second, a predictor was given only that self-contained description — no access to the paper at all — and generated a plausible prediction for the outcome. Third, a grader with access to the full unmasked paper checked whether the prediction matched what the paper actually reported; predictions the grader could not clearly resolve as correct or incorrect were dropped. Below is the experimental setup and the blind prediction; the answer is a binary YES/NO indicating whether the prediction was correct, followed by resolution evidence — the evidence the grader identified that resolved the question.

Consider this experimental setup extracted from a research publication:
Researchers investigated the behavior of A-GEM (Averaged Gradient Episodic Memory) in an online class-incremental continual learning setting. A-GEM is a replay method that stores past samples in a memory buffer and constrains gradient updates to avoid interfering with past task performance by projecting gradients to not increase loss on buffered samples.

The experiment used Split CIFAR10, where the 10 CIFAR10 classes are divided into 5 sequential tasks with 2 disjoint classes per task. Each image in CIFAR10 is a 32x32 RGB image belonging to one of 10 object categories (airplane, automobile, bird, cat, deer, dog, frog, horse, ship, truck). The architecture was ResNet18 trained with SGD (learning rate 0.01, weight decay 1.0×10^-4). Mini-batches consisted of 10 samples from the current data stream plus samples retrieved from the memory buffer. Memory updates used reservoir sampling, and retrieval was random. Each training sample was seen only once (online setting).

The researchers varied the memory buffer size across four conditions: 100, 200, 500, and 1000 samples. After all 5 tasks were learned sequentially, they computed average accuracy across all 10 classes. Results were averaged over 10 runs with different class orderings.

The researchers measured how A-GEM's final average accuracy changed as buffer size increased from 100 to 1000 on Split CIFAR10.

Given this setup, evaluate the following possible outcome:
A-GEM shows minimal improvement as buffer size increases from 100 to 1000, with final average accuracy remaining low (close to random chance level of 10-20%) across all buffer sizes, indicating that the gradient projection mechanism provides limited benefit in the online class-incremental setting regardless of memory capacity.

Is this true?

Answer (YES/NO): YES